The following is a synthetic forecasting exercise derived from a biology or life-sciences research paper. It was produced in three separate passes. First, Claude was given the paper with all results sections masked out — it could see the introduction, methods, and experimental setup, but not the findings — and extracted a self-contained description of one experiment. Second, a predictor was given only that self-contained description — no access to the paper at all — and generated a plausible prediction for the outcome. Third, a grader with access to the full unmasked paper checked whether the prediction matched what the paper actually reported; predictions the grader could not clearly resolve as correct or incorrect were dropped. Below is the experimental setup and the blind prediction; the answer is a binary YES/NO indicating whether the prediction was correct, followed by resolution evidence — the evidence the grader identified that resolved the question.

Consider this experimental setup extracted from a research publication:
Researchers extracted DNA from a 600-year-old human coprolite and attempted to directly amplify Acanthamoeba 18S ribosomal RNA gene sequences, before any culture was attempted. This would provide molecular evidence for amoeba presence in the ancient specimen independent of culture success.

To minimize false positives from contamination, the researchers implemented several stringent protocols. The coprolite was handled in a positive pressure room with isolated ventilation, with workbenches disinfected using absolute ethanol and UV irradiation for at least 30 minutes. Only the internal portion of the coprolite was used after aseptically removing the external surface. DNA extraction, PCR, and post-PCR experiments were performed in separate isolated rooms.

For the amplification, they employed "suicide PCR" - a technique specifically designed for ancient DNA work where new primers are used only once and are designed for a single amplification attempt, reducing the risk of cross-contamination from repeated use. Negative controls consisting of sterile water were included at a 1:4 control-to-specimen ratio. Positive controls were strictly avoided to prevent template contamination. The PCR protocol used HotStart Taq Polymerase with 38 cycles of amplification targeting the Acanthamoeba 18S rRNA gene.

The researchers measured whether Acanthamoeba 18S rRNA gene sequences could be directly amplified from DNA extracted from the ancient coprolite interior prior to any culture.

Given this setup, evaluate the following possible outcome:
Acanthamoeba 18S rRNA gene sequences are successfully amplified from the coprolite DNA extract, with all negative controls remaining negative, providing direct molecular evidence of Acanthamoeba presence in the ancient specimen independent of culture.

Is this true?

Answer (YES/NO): YES